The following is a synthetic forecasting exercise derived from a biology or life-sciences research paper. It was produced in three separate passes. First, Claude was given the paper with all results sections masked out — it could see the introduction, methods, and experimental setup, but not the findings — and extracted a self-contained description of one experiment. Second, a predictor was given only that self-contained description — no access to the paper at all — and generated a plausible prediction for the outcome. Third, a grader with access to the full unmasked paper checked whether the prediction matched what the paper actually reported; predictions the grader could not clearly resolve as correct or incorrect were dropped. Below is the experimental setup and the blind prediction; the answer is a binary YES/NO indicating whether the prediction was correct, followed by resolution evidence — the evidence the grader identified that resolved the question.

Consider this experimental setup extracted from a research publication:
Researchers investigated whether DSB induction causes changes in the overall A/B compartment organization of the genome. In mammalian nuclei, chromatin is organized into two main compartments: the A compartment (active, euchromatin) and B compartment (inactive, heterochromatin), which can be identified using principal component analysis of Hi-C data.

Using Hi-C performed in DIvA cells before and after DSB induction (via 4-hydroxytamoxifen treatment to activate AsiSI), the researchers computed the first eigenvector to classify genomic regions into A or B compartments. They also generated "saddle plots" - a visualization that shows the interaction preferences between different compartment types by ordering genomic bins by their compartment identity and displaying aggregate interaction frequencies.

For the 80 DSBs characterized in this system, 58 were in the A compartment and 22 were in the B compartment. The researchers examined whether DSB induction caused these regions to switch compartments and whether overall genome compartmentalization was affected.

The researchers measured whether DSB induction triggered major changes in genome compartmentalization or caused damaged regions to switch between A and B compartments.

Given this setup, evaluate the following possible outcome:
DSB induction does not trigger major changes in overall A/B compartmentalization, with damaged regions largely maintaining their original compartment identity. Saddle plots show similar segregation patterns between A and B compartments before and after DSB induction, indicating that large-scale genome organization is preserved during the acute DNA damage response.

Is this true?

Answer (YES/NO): YES